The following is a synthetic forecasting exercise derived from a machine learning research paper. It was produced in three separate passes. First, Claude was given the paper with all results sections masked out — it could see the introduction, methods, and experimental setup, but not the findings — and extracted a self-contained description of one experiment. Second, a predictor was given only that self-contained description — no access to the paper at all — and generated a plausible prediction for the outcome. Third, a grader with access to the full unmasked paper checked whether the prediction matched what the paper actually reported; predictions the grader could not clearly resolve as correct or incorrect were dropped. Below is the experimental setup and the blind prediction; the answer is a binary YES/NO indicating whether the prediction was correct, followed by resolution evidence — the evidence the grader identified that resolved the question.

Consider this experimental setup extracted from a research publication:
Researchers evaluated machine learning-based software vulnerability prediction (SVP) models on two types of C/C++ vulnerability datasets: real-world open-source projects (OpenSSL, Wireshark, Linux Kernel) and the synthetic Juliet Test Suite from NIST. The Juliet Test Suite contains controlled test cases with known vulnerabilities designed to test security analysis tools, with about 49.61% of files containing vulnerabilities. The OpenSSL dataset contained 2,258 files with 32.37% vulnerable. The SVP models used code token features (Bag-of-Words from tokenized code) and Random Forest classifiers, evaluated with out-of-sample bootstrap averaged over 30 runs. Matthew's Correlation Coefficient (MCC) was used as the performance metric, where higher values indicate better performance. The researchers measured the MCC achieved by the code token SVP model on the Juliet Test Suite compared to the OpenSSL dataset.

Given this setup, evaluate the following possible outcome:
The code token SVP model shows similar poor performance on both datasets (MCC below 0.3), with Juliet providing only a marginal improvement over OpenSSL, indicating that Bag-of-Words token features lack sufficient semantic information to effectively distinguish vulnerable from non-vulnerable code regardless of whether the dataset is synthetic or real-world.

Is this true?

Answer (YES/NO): NO